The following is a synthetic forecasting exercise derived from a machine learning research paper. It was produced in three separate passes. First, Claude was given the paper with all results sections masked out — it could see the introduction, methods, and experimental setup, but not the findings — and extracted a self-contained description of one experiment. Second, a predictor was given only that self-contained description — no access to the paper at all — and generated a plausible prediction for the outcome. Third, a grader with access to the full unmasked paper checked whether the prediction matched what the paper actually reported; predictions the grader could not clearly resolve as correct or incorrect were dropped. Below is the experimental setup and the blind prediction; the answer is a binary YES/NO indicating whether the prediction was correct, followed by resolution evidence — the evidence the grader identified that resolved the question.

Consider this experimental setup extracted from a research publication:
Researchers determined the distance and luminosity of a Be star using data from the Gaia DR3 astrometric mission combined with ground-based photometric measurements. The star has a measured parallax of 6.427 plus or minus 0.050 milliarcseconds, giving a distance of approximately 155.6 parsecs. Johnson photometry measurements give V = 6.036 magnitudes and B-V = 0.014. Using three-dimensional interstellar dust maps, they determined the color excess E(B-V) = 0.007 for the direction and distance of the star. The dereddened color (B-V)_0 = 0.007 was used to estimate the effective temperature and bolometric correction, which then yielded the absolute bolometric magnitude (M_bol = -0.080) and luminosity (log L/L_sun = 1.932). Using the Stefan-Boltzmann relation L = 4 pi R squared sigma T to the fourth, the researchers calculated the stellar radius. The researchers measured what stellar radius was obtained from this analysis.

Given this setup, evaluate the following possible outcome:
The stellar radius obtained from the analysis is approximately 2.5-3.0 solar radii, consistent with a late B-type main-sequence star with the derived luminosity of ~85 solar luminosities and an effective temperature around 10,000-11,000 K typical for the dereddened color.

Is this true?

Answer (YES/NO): NO